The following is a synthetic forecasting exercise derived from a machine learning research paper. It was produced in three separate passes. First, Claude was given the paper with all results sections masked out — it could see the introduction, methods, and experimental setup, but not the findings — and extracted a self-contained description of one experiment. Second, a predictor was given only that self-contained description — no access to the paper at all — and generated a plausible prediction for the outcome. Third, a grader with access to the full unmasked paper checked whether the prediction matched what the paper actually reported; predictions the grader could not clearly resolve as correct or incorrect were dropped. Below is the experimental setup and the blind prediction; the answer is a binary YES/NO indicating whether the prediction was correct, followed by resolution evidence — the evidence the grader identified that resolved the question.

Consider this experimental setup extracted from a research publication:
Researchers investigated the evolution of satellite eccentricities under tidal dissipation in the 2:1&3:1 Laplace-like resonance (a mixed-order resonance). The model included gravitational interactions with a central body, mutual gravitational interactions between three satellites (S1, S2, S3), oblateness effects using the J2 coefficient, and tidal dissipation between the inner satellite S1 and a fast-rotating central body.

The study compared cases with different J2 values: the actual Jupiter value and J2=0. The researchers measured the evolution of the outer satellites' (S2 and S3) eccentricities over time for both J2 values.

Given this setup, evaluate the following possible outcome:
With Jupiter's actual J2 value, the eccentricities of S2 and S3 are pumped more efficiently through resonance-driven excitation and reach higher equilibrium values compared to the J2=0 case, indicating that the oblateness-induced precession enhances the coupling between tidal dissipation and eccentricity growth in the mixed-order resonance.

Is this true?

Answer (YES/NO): NO